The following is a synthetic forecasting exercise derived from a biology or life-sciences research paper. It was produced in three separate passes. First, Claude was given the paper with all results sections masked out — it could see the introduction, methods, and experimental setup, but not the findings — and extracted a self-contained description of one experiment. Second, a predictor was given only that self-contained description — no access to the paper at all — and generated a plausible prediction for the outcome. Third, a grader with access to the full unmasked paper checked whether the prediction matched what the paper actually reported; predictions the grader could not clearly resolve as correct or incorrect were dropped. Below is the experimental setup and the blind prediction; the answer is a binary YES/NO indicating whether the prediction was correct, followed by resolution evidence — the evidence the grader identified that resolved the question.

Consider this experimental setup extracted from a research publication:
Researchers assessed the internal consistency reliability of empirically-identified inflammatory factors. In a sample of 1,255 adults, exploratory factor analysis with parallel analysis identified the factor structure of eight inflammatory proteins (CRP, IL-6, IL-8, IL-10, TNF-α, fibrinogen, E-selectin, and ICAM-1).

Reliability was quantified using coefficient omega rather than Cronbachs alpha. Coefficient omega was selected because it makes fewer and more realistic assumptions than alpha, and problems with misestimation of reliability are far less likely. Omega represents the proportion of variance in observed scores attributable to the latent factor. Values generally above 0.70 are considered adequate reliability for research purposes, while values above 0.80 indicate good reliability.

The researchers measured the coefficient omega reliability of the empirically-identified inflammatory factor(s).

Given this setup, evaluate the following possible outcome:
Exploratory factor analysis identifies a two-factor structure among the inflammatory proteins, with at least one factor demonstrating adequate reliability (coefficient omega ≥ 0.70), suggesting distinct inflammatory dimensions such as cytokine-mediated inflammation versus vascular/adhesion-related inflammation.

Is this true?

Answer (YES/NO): NO